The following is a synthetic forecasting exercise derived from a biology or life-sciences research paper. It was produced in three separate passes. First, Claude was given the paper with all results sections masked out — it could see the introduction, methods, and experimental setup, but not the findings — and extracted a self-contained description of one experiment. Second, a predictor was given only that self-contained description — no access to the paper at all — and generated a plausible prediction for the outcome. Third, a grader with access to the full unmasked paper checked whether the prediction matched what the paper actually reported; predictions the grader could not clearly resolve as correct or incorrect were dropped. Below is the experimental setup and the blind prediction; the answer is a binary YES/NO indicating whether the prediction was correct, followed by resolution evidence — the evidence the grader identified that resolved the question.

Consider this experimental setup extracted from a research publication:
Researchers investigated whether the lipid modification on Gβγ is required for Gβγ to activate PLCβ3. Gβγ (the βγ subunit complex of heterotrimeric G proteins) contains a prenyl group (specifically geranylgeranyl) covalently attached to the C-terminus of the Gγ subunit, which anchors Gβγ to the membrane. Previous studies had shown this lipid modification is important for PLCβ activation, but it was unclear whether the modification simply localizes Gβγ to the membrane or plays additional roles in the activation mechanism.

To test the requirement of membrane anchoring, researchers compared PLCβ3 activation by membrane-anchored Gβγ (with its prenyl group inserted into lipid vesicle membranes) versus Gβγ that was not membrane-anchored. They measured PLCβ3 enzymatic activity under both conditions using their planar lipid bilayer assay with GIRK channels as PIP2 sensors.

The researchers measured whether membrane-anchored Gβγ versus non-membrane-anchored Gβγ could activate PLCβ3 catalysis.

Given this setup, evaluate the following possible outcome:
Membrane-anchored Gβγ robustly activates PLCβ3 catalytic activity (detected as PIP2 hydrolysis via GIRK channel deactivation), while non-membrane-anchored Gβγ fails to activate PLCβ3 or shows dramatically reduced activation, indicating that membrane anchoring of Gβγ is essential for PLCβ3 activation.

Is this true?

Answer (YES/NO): YES